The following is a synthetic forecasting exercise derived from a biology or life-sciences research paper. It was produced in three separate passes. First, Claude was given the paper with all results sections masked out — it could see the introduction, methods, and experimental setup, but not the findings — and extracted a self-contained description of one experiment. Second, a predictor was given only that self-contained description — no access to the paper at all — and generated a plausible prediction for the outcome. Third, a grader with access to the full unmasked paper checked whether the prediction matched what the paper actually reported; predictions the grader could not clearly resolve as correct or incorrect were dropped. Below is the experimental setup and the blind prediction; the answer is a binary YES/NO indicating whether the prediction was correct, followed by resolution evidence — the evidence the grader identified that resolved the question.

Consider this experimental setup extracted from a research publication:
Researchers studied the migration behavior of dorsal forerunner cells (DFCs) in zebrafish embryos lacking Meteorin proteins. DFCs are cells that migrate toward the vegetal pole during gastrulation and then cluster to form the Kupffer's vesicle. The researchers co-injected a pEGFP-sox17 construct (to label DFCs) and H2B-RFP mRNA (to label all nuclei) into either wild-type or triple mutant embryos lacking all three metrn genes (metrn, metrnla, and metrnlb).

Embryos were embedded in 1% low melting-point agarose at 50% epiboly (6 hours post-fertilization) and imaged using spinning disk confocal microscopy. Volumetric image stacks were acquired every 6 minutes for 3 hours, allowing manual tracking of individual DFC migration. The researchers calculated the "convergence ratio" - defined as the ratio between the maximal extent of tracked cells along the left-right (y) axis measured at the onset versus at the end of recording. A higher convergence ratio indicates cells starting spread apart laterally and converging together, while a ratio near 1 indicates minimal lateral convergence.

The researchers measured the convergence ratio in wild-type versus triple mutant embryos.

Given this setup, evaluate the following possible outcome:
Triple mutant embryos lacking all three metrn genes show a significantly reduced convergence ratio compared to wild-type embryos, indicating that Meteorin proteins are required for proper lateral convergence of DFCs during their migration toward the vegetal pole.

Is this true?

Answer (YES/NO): YES